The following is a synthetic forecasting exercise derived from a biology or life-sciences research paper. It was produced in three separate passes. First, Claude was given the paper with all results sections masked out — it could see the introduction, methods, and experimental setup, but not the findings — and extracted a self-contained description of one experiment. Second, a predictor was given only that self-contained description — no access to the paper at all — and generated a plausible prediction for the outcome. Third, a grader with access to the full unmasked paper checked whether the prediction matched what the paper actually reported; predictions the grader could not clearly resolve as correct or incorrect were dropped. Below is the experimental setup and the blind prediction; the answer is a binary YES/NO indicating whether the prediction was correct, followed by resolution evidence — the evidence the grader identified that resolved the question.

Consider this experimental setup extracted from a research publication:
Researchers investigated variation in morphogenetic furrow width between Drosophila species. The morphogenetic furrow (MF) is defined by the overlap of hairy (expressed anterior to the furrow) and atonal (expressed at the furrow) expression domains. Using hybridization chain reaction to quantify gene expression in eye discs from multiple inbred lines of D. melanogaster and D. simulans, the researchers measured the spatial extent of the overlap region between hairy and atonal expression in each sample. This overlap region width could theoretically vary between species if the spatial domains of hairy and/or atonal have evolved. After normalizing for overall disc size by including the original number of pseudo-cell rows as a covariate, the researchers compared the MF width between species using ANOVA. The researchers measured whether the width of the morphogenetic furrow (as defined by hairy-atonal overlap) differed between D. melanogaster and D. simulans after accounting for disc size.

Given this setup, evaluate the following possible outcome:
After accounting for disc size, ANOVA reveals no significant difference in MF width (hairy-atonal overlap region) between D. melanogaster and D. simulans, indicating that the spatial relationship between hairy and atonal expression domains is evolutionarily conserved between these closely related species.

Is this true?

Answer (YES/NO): NO